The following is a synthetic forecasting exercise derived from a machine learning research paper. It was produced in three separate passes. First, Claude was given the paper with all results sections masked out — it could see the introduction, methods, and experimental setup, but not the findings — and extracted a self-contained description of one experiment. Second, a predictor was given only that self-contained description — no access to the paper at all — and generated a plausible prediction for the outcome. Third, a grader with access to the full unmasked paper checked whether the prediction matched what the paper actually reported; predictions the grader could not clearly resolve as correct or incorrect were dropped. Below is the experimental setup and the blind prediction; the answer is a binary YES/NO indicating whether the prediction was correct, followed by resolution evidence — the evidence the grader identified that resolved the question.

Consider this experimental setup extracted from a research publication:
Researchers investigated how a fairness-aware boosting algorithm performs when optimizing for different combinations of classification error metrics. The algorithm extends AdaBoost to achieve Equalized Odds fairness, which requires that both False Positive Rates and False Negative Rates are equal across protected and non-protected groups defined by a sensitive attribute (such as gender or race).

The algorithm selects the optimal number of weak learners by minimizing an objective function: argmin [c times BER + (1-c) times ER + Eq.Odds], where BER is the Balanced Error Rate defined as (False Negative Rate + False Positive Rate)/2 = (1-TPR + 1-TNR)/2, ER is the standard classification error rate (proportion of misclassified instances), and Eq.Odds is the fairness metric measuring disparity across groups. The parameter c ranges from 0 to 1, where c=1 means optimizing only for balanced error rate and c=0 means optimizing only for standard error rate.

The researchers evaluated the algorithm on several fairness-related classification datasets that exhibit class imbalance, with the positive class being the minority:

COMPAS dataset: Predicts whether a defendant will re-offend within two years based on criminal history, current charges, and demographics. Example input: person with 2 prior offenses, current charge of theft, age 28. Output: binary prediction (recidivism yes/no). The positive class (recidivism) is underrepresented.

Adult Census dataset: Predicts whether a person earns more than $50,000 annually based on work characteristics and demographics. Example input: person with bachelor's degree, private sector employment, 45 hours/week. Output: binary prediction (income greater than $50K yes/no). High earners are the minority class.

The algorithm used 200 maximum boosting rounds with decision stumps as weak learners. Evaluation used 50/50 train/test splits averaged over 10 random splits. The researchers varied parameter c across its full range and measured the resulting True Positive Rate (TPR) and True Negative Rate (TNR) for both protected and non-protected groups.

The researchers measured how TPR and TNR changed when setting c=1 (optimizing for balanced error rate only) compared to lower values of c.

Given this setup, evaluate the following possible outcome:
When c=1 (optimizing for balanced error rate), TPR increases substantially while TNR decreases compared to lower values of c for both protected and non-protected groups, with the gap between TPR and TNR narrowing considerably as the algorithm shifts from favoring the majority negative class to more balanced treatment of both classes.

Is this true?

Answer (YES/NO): NO